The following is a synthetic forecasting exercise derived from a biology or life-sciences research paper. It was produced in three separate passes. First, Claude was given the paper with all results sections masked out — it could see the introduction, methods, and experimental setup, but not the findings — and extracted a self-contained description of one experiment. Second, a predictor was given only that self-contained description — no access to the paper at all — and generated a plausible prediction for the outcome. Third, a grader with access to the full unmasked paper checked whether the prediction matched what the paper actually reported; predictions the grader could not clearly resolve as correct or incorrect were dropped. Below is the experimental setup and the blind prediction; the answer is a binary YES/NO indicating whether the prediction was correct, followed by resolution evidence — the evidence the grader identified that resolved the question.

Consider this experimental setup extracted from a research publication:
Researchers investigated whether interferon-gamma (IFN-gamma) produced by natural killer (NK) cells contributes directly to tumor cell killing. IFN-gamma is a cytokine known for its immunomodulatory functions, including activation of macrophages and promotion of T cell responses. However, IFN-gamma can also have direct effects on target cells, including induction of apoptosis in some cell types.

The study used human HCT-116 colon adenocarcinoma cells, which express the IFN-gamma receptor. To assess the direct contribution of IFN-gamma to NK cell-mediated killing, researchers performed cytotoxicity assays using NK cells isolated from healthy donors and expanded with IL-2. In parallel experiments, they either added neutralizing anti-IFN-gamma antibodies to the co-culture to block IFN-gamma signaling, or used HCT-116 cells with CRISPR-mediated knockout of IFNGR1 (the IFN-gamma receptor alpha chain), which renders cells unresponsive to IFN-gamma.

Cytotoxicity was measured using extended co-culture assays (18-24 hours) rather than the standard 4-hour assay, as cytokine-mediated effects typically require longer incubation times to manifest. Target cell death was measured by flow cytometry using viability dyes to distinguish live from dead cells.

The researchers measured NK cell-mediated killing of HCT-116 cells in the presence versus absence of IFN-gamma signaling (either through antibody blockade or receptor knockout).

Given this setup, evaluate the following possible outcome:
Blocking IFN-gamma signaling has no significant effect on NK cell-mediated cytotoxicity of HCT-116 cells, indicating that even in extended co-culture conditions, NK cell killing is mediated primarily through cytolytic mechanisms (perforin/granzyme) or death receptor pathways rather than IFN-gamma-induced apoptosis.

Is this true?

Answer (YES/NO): NO